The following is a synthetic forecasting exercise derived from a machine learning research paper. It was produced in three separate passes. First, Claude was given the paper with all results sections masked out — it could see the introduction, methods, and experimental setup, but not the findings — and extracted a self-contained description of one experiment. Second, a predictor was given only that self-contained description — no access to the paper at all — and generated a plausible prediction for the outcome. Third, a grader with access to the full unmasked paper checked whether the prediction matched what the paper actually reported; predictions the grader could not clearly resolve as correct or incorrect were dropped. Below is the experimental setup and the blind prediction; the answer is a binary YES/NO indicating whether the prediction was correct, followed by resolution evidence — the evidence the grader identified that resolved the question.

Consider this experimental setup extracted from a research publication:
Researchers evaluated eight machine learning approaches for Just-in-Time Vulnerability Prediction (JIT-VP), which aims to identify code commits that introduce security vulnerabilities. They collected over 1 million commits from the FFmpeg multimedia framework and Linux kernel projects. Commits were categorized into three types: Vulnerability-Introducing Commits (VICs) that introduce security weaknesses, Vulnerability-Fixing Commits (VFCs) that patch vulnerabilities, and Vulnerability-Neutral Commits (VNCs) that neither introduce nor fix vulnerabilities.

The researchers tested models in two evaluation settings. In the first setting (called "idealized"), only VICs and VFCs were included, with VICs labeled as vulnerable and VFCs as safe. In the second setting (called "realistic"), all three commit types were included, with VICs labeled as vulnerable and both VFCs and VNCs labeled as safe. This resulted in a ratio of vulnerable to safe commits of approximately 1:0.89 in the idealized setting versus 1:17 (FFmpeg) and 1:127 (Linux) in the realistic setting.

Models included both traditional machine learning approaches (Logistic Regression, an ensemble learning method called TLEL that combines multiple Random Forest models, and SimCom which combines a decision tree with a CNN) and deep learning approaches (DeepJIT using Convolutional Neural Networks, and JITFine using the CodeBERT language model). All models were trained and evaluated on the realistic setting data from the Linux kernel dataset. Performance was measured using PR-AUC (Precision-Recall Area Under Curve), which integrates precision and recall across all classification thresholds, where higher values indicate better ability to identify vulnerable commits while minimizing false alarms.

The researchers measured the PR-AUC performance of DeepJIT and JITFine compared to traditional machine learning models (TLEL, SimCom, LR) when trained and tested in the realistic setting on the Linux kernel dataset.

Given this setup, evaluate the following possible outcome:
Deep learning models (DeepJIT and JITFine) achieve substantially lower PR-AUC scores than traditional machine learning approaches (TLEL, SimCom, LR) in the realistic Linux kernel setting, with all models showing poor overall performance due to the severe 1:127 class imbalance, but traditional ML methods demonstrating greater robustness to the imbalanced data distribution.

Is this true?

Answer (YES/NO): YES